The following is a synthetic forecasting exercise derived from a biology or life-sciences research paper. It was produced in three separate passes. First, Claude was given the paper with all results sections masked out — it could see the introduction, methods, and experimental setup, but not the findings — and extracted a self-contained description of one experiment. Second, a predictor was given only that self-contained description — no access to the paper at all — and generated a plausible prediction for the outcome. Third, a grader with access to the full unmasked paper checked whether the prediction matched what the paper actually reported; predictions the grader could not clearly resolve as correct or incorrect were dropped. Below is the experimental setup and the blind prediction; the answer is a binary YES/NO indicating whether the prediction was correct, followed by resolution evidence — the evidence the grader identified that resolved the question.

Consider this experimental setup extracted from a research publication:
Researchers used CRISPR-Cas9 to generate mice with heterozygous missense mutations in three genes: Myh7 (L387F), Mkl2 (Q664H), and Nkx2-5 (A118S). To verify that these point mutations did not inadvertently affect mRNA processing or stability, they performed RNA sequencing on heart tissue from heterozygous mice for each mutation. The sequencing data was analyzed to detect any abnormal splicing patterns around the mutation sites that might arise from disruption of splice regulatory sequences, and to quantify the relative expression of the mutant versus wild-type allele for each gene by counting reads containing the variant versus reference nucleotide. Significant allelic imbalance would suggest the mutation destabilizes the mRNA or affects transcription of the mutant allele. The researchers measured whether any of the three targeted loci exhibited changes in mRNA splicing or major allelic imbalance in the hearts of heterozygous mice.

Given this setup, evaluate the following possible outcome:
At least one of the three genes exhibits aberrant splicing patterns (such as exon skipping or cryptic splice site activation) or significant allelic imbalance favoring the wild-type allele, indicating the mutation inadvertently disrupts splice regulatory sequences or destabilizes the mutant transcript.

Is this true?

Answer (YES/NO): NO